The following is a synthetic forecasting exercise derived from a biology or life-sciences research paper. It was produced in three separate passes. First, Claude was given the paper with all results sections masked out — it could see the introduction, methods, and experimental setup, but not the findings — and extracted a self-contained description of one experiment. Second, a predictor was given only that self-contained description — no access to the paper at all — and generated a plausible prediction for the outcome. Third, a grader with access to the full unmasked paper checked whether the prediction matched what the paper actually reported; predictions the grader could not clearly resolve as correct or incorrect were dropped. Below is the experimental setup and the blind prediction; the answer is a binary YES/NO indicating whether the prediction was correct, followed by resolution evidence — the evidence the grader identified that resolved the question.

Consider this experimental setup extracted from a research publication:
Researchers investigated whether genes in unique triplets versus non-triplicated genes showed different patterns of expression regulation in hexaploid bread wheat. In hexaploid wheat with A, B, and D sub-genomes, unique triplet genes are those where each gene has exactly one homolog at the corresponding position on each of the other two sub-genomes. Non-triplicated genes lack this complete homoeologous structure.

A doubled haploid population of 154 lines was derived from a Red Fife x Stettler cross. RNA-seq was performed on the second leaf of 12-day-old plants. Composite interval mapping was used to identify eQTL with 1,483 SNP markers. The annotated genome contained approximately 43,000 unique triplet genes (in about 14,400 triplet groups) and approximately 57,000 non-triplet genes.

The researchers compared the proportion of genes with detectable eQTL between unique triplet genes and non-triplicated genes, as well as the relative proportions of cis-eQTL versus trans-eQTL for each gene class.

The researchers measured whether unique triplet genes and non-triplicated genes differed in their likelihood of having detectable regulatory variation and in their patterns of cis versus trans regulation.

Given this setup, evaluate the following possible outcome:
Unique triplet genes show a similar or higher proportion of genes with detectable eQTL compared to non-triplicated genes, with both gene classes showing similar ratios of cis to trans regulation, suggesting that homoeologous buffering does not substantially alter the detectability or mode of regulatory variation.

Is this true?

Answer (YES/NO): NO